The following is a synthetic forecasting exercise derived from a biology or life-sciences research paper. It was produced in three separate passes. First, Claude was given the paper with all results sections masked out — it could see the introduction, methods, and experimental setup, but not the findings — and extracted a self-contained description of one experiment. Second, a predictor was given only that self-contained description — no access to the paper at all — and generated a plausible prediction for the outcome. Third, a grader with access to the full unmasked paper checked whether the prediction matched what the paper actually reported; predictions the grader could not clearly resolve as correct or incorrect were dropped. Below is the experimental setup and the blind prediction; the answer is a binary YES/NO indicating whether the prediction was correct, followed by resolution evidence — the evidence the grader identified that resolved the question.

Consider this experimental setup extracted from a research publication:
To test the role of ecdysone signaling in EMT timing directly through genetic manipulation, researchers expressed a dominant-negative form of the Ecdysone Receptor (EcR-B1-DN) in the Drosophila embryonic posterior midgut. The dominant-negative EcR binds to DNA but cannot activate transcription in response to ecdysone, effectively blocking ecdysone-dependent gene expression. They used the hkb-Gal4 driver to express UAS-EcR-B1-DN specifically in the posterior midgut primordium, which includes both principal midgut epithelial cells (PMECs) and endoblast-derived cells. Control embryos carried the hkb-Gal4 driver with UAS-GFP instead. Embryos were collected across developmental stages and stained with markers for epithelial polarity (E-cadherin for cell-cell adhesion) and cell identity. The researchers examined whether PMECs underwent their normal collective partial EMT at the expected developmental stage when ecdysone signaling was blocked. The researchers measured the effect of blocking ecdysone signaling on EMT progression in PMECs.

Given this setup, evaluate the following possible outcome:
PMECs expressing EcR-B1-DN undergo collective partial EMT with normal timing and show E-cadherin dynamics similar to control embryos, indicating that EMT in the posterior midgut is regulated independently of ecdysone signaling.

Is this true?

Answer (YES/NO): NO